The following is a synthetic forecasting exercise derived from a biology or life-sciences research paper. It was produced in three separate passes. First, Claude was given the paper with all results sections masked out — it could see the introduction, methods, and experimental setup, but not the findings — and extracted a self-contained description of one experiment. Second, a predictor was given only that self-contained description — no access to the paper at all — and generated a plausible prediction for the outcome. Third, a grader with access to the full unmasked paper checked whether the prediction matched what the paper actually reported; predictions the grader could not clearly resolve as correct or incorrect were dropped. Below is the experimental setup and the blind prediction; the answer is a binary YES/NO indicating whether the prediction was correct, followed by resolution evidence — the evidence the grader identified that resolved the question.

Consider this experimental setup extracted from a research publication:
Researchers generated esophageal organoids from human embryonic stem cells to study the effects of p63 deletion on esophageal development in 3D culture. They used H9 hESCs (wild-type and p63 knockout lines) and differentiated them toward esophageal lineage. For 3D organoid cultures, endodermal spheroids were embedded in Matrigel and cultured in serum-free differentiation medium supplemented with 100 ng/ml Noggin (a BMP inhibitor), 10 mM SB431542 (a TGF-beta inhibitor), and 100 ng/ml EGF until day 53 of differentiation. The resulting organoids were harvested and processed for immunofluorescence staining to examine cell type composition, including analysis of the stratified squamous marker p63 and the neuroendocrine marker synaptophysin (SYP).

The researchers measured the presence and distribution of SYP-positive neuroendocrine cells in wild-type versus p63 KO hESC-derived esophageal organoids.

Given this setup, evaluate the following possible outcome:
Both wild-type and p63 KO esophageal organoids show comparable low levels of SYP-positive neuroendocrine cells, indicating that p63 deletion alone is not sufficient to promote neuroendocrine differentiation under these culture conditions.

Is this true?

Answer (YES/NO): NO